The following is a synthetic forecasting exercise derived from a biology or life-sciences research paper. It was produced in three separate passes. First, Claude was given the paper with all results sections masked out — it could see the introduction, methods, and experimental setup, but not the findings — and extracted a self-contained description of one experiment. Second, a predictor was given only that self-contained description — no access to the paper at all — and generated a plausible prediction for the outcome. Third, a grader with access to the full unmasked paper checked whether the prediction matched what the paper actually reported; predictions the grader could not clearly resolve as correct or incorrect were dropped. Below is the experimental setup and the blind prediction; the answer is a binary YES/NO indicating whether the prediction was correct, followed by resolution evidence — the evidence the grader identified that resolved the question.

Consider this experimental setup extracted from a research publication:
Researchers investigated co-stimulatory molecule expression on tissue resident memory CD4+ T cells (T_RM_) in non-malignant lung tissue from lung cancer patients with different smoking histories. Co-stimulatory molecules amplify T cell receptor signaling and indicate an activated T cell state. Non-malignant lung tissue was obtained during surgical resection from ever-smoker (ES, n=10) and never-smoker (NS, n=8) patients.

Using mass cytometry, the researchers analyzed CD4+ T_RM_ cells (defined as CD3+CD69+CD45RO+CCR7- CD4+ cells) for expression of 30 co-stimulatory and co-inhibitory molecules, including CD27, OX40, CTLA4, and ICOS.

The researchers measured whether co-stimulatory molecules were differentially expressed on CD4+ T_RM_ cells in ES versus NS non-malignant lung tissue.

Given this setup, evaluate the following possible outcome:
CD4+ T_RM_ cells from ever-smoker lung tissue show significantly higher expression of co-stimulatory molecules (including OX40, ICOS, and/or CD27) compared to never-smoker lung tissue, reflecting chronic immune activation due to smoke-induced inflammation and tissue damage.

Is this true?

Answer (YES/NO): YES